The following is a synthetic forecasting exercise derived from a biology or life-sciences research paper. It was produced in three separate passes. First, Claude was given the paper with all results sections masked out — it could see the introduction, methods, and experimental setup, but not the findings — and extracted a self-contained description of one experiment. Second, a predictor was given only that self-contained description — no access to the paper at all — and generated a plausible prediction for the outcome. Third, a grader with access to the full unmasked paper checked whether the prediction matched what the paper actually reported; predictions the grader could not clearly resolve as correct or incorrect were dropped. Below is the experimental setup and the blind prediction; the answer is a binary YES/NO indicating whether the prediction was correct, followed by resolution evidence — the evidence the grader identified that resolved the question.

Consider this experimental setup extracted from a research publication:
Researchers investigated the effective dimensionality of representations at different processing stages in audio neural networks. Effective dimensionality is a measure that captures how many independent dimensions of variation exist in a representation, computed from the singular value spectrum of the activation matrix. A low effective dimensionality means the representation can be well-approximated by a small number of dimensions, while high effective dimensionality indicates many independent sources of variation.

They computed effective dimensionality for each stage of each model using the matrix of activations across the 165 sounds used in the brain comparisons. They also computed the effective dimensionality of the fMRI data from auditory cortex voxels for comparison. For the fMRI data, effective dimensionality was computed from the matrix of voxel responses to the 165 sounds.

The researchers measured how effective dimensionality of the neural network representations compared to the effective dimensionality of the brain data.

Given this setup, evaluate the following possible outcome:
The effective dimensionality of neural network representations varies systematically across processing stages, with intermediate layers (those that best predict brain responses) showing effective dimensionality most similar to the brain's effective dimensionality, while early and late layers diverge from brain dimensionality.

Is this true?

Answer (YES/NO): NO